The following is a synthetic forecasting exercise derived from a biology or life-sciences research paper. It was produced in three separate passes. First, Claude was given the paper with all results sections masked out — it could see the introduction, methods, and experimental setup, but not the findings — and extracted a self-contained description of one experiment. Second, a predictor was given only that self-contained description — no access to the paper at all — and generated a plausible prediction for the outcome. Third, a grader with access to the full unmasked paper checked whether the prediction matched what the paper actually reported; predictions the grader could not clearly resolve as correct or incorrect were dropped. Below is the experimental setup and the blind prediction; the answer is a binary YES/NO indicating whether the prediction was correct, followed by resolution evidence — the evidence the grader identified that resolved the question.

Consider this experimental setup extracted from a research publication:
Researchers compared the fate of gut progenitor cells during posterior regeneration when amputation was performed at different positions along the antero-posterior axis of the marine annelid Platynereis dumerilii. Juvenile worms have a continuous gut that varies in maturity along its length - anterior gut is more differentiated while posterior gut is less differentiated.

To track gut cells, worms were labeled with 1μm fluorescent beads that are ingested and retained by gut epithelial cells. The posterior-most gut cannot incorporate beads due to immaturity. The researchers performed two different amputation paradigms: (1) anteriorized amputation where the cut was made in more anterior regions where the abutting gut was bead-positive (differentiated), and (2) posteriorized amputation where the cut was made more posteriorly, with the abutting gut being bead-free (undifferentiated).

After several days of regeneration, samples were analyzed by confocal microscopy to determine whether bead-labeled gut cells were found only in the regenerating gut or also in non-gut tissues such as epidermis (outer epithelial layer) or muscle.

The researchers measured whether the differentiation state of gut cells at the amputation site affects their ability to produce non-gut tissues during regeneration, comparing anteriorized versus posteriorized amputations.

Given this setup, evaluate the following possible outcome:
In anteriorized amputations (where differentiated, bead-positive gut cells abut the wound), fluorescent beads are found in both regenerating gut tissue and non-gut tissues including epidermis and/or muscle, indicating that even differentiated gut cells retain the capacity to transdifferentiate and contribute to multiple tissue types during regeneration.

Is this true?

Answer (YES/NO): NO